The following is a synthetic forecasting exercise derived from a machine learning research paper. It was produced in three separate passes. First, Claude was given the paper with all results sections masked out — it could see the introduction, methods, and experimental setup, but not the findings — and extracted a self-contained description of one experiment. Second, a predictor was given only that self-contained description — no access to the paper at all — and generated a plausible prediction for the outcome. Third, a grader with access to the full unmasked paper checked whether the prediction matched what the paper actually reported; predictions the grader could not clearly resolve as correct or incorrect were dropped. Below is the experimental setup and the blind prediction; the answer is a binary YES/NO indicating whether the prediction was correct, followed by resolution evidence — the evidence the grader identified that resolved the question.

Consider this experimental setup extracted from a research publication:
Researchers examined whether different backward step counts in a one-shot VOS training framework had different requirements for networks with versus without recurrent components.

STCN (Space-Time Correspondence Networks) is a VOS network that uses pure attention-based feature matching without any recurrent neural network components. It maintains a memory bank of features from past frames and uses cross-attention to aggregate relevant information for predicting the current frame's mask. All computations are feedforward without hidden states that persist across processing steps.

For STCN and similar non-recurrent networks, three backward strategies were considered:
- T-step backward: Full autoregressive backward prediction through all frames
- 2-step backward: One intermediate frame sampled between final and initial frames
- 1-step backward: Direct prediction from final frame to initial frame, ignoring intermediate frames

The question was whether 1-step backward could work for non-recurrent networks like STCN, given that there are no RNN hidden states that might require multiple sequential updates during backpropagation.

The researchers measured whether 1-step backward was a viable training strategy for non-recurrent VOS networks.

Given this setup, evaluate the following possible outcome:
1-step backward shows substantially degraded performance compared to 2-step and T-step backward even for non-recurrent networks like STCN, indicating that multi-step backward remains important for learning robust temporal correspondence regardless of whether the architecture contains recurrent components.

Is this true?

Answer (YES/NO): NO